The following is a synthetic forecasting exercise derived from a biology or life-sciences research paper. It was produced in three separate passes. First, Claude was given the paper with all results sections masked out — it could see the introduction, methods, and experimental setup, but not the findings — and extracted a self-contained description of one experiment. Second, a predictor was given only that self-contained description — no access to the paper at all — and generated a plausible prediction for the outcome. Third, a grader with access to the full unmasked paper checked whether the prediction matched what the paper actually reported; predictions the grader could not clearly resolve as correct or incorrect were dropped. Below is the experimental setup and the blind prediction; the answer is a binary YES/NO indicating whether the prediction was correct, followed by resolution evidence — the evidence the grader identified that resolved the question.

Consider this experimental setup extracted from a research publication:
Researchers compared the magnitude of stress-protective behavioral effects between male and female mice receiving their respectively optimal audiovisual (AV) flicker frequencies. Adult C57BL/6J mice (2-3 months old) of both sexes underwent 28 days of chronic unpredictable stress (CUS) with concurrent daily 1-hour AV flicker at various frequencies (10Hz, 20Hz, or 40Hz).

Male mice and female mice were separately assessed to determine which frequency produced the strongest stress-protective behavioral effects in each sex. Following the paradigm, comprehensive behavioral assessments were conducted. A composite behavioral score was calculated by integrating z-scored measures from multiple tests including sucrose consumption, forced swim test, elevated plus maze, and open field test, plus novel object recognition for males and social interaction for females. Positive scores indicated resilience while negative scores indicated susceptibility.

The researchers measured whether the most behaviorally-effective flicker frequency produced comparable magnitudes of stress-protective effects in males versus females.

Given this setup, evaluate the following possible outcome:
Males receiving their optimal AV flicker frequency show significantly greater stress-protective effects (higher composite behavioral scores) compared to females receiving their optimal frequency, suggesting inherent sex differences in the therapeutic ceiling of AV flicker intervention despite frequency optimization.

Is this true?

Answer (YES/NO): YES